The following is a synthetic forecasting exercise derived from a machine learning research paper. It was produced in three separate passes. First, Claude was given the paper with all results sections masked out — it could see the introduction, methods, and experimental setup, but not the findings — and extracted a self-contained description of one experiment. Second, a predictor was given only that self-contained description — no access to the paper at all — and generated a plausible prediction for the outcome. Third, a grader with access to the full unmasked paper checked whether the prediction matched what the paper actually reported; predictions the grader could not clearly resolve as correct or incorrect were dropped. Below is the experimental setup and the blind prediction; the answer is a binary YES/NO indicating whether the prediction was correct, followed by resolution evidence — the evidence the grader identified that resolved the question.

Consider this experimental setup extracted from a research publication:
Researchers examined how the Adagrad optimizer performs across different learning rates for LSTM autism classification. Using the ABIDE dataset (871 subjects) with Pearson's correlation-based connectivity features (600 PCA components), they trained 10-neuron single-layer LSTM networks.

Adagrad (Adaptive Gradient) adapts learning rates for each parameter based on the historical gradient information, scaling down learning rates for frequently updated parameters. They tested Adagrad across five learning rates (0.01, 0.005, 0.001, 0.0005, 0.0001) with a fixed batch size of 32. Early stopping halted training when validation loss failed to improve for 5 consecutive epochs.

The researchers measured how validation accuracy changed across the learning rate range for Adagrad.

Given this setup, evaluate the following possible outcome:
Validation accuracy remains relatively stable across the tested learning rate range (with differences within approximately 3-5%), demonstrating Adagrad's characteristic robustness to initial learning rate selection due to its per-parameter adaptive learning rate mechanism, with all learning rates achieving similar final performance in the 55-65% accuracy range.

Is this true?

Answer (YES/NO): NO